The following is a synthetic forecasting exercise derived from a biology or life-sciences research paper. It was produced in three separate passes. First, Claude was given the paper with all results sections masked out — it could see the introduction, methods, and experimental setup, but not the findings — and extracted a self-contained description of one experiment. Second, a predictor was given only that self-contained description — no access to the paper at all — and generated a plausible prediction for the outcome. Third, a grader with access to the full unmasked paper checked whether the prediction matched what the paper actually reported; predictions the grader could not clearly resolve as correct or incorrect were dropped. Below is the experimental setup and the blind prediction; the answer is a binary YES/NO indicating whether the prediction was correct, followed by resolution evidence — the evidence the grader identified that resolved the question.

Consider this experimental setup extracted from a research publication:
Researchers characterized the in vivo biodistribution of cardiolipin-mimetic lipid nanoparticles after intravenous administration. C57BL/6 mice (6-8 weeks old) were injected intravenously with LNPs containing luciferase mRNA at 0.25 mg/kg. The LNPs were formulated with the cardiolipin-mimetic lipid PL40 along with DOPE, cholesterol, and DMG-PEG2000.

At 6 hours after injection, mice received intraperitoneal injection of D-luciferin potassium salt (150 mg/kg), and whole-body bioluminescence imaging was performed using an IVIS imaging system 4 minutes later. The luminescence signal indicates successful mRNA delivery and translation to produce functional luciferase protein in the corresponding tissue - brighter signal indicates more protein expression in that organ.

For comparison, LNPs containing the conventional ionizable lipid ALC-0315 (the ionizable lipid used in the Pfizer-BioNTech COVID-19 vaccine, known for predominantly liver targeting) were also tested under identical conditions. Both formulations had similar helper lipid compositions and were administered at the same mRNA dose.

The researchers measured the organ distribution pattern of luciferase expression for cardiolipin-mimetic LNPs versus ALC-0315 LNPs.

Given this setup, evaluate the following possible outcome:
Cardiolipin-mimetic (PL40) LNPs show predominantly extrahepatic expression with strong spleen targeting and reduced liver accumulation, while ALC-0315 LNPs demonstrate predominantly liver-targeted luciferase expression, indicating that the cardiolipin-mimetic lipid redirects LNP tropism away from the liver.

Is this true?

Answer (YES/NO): YES